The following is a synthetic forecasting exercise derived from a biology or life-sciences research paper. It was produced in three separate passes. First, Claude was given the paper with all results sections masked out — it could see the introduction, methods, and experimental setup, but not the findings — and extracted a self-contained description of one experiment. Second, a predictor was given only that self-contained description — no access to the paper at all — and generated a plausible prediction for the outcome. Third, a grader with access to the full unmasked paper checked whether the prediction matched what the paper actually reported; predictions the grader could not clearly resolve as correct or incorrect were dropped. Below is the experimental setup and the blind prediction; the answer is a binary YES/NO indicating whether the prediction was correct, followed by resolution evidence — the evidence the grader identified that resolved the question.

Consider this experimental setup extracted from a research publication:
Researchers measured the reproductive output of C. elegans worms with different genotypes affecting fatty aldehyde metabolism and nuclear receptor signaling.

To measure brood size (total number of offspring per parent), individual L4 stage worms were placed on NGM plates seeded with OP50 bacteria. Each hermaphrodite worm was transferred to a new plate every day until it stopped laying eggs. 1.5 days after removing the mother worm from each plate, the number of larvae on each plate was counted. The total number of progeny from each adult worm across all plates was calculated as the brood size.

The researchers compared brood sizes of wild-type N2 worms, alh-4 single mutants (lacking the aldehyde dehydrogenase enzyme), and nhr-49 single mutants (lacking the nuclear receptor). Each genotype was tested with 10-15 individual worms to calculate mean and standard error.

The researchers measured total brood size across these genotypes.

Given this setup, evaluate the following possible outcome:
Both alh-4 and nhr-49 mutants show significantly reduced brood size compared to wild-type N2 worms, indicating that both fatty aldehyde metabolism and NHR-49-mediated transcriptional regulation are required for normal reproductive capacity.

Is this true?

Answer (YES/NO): YES